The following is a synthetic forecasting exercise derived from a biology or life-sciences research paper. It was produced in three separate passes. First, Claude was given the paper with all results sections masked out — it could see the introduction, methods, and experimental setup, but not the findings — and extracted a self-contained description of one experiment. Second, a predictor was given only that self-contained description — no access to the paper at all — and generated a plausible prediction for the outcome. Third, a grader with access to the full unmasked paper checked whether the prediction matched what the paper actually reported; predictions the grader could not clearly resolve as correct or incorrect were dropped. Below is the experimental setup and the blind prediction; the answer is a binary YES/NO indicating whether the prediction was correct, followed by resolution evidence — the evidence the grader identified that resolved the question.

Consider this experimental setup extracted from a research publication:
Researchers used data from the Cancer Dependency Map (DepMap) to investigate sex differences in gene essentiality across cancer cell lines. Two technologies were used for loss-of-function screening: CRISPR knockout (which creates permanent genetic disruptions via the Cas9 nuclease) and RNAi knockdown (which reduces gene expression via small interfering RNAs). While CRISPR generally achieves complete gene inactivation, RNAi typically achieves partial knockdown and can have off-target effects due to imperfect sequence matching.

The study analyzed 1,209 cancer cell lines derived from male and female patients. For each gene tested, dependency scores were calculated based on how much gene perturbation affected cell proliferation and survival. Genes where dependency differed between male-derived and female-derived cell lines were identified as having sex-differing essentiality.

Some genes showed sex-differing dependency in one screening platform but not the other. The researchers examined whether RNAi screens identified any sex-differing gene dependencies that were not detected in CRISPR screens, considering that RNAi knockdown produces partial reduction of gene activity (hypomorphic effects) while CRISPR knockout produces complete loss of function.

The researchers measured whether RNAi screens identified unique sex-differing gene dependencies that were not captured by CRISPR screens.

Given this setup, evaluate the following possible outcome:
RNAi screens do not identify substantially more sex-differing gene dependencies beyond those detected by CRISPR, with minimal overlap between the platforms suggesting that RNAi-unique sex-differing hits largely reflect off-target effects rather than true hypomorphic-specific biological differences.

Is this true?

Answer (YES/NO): NO